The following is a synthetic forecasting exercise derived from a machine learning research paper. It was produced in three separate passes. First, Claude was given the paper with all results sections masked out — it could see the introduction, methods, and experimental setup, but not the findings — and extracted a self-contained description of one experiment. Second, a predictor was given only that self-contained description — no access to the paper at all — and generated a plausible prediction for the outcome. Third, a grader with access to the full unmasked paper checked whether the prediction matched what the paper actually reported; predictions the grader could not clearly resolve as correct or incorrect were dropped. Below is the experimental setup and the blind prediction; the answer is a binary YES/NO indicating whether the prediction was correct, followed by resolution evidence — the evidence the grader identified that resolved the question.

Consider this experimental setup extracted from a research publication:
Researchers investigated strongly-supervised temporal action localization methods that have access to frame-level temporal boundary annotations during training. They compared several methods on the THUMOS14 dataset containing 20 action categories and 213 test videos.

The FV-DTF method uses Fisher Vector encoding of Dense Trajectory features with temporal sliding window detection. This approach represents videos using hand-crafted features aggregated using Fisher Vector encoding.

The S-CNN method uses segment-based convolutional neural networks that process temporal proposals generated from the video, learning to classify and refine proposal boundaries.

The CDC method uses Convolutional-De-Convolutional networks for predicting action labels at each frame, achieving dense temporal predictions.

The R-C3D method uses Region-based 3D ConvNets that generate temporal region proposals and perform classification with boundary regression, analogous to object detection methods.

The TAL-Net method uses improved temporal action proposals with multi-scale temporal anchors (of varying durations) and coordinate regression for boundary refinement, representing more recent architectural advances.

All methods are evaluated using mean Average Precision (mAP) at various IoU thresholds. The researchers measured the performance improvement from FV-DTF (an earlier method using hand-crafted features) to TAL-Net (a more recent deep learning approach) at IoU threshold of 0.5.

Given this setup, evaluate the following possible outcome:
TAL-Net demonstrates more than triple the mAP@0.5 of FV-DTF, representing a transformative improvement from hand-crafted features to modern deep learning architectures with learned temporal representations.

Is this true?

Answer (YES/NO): NO